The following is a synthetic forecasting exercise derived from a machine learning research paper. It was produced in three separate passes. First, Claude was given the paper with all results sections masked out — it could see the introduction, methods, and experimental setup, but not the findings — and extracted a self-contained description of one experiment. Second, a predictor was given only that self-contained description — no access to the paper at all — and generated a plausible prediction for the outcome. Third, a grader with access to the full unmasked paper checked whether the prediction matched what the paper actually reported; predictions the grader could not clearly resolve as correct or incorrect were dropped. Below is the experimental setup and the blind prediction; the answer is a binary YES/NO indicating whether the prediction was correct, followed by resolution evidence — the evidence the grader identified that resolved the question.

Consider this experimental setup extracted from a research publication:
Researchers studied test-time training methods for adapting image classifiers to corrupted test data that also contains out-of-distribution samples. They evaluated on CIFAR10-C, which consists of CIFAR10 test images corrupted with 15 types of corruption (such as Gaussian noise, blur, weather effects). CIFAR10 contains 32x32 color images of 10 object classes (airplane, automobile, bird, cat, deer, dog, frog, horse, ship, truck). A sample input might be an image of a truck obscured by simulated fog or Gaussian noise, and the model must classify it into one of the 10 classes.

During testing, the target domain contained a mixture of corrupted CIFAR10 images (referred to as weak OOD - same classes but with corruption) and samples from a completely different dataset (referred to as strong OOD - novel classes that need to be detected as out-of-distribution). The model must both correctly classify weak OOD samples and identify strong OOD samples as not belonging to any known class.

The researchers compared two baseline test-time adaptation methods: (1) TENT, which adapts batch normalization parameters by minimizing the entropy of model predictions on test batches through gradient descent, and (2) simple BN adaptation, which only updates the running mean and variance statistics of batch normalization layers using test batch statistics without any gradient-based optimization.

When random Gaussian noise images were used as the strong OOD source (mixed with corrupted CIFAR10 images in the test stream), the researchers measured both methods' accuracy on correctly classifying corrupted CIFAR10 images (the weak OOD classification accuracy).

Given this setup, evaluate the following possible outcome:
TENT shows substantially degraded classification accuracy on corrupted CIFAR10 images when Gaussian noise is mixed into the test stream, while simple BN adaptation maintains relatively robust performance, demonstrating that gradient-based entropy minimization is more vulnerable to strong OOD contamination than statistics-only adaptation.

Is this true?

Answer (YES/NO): YES